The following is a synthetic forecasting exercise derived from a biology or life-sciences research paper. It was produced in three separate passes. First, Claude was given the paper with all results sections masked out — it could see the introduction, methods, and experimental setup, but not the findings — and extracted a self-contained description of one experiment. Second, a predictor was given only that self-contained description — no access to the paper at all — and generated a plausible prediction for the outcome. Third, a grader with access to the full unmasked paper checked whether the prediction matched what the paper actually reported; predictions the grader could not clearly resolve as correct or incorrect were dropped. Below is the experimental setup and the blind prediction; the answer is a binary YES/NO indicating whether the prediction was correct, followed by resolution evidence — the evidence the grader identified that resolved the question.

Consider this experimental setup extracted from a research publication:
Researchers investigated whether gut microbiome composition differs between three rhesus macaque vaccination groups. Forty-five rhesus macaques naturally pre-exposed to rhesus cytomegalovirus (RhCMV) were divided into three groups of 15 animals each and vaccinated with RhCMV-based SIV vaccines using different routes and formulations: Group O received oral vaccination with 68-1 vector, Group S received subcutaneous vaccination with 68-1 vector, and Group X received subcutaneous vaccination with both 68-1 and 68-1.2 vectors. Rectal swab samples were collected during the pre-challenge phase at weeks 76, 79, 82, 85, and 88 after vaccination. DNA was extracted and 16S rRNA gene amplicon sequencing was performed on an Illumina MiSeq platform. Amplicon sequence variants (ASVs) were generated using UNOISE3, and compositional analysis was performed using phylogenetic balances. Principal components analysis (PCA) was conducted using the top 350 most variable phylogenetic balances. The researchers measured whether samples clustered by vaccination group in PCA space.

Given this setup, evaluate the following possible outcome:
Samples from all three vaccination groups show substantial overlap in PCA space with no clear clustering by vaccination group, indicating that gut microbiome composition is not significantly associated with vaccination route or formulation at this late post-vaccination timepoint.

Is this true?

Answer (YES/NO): NO